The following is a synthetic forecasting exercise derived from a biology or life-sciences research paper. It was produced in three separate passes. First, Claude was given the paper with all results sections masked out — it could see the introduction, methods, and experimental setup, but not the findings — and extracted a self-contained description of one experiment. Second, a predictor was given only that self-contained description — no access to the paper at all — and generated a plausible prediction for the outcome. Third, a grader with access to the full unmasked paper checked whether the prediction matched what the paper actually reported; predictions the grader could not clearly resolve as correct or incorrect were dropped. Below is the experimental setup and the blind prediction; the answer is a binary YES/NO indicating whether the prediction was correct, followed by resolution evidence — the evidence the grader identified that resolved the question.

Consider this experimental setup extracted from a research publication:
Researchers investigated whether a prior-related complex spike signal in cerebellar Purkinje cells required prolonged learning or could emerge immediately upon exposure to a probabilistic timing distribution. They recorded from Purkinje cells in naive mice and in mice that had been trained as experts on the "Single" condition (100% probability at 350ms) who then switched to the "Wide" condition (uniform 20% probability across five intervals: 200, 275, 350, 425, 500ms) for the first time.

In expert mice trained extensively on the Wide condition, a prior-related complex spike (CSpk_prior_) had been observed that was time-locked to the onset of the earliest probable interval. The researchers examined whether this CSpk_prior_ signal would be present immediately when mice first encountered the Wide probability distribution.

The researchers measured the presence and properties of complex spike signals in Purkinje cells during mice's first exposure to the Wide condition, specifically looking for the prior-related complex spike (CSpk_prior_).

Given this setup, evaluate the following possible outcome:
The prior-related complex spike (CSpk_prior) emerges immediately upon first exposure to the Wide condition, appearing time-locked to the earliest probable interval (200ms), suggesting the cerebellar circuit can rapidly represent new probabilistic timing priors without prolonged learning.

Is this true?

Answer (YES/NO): NO